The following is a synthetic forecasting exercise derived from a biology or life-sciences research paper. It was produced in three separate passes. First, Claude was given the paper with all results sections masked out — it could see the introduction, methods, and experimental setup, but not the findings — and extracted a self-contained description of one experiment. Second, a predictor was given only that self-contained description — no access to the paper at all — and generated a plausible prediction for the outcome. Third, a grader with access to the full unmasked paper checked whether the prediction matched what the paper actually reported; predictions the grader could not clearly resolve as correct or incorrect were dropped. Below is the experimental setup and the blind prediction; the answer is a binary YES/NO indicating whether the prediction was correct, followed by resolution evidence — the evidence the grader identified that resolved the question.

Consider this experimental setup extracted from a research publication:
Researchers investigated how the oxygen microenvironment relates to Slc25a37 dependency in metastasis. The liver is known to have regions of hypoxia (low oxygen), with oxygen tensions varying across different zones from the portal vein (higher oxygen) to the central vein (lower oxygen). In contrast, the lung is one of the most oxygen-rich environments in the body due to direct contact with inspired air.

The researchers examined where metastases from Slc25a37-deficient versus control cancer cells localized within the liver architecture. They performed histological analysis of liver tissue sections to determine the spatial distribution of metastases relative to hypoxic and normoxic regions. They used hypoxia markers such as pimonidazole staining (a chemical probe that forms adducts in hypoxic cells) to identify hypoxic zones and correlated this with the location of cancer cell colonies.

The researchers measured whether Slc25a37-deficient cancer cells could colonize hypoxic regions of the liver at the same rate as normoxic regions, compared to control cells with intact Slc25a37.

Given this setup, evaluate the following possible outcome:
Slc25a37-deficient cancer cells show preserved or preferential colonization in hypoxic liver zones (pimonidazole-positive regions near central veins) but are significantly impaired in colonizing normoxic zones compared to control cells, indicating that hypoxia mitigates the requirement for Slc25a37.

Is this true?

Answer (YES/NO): NO